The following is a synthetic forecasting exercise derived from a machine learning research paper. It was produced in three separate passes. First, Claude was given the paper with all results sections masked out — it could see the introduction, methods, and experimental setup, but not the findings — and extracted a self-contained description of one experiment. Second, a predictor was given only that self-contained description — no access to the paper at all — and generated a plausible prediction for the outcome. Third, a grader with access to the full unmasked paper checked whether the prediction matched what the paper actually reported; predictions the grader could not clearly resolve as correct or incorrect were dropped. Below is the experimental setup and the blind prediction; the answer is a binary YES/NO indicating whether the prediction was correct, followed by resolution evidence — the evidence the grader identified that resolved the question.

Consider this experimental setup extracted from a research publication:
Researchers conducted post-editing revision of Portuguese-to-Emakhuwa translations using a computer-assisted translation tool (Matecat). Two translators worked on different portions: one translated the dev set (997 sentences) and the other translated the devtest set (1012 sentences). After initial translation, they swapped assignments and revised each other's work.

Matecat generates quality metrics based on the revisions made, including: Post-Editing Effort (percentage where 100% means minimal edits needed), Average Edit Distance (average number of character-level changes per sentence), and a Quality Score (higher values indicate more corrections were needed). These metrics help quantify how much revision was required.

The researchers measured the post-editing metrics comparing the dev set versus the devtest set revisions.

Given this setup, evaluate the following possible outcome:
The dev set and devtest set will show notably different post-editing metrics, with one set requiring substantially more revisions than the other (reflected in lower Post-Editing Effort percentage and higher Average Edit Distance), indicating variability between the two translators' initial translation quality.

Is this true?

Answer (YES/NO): YES